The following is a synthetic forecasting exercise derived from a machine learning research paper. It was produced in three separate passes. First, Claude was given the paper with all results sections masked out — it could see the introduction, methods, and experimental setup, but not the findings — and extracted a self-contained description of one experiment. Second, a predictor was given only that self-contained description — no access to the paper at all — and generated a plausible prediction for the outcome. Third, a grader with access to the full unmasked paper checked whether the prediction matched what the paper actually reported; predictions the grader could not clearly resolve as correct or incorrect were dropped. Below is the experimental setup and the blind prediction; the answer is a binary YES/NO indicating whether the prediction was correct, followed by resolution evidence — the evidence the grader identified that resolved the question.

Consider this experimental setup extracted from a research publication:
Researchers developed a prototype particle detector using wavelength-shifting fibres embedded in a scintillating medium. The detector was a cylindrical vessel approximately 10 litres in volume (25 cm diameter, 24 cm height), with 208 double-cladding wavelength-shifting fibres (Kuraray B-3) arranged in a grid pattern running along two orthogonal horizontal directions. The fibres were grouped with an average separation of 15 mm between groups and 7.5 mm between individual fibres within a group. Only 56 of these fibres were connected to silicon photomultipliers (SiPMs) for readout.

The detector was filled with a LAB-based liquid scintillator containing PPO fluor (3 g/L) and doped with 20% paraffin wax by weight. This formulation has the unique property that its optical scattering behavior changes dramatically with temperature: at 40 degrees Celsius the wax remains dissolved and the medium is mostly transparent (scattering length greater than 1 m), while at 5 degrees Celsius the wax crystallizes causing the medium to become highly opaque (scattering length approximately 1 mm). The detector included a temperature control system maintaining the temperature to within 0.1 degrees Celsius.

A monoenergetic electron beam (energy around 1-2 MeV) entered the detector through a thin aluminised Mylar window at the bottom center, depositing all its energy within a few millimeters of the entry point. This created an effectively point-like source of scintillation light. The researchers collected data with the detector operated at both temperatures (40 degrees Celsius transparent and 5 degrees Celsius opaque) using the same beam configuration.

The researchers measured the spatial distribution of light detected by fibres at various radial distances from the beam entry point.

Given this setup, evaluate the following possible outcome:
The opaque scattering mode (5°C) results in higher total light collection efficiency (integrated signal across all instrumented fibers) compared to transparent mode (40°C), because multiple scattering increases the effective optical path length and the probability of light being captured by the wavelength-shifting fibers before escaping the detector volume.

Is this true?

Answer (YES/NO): YES